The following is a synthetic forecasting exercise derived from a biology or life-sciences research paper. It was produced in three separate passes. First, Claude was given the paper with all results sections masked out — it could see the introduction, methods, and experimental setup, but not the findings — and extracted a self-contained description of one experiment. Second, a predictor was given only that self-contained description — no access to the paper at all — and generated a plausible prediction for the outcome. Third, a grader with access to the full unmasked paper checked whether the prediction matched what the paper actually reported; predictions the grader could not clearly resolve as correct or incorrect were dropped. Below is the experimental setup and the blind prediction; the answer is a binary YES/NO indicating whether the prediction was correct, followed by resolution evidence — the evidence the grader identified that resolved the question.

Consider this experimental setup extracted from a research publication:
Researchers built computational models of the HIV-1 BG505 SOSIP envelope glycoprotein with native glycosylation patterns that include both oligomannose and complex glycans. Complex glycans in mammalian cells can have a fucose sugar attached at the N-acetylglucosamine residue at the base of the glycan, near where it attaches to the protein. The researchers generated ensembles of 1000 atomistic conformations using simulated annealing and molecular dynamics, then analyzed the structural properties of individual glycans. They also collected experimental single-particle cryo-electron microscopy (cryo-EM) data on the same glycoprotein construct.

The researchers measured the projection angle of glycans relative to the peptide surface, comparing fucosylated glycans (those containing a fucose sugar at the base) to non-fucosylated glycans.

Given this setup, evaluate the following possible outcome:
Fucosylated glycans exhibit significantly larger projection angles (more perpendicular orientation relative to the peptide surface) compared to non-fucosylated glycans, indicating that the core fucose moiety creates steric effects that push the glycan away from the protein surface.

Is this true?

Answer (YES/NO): NO